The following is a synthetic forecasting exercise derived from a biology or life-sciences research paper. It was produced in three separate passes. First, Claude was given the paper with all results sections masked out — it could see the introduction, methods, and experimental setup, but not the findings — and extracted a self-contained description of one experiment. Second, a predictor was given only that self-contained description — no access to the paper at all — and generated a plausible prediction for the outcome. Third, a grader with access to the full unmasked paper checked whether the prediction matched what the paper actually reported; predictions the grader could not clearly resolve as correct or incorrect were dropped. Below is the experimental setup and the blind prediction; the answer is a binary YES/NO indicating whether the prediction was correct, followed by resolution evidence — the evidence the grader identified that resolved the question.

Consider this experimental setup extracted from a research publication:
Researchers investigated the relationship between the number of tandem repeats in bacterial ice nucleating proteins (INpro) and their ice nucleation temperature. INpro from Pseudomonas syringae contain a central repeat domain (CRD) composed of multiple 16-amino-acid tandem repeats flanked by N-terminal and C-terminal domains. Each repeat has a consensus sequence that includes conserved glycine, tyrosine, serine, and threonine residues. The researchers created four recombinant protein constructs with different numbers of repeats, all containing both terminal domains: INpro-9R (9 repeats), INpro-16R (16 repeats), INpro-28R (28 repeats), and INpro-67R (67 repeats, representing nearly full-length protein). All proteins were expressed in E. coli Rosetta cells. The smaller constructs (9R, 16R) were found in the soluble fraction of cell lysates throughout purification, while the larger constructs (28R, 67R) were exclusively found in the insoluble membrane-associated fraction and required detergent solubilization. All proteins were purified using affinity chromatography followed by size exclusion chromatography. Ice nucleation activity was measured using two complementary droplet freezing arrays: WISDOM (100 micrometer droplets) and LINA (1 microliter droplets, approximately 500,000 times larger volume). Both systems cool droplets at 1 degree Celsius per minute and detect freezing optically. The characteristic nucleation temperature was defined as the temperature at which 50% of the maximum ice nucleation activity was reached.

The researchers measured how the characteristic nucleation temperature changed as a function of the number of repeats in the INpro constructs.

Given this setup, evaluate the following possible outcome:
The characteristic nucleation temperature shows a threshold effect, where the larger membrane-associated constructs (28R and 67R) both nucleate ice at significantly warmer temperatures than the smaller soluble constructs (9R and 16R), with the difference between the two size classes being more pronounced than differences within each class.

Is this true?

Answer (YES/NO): NO